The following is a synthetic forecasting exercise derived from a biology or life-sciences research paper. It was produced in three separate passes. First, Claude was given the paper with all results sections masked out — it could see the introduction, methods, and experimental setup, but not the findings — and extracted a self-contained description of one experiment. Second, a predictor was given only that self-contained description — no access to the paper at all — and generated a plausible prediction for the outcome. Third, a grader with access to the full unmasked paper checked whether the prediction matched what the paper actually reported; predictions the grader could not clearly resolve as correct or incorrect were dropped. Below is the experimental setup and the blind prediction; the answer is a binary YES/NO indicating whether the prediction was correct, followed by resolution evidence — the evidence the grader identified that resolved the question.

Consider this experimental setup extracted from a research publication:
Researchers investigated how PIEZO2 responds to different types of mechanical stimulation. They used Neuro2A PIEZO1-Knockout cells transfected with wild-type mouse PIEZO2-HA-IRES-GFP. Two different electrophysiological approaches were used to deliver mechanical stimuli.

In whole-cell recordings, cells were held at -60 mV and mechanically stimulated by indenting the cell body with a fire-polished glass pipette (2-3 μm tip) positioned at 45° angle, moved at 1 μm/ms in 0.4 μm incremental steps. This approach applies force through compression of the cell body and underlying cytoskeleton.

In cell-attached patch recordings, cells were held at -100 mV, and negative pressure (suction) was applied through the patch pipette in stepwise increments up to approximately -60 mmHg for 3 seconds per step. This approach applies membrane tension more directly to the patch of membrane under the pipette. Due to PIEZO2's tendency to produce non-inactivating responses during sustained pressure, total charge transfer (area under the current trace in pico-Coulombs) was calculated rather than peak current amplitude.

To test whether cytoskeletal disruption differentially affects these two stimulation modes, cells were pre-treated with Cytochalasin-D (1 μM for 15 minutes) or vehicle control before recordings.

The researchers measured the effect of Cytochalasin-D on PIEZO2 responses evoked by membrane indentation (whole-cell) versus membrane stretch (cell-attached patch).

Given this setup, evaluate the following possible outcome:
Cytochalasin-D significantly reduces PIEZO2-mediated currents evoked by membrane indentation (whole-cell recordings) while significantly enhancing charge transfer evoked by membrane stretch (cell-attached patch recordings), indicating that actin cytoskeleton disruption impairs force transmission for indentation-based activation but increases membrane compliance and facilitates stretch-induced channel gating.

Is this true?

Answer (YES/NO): NO